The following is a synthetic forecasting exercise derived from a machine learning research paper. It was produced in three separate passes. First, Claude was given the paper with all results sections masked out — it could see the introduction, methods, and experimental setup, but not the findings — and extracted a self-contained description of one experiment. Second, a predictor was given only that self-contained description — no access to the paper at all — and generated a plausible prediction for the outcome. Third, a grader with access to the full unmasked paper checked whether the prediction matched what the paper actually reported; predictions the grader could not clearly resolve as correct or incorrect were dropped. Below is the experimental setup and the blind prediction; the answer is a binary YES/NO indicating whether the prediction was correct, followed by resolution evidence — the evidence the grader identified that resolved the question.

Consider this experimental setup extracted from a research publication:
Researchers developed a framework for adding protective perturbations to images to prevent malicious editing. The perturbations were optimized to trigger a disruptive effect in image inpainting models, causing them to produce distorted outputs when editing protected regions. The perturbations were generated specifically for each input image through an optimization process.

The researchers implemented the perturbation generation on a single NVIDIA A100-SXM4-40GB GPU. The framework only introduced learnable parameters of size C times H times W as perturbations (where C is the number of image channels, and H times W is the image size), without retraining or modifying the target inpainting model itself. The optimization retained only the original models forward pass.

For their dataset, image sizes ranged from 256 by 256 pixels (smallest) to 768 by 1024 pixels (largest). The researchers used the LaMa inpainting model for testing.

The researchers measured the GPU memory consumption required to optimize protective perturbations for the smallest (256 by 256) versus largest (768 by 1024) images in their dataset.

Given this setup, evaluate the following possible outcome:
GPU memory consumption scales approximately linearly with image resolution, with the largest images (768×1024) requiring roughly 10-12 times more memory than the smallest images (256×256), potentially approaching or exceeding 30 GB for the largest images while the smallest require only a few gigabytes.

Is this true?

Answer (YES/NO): NO